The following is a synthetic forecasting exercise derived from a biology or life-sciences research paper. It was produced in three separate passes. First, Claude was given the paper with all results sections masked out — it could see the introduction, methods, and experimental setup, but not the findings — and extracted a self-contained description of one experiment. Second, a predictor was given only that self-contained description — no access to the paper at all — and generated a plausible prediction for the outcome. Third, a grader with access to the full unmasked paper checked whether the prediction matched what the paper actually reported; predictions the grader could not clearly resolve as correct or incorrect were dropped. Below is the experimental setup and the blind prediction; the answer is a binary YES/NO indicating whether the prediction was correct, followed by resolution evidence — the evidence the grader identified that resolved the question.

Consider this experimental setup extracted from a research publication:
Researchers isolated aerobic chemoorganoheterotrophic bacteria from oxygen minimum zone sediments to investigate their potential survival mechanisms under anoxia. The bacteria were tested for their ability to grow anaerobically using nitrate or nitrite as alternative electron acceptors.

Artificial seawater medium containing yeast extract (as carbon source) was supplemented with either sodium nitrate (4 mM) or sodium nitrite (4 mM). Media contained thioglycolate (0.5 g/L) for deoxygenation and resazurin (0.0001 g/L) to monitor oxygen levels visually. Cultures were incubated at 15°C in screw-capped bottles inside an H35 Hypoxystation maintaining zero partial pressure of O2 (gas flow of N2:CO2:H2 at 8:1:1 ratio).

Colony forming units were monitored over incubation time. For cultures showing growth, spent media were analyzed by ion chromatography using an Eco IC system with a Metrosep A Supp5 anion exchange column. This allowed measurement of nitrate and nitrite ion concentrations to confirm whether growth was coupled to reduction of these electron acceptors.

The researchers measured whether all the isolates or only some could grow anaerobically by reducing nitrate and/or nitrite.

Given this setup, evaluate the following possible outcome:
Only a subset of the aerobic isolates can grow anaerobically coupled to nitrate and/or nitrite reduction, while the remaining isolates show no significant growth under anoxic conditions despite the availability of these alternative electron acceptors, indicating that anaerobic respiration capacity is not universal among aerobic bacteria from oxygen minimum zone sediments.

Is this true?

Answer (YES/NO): YES